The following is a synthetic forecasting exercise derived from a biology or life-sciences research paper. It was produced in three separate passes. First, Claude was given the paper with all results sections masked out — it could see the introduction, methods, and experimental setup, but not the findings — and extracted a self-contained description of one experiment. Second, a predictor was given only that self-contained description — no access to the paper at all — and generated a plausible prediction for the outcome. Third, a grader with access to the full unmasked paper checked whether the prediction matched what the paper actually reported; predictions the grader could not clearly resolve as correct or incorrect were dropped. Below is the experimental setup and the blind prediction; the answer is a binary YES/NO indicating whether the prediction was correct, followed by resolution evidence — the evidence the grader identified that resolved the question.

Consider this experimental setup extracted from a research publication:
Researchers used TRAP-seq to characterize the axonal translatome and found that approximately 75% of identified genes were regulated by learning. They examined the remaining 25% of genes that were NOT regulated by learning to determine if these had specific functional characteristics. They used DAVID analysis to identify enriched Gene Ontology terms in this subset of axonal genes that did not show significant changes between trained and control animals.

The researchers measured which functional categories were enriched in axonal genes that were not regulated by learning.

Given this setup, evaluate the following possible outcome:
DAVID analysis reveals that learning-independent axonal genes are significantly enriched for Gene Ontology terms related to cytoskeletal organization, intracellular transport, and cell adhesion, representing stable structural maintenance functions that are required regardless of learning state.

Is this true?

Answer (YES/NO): NO